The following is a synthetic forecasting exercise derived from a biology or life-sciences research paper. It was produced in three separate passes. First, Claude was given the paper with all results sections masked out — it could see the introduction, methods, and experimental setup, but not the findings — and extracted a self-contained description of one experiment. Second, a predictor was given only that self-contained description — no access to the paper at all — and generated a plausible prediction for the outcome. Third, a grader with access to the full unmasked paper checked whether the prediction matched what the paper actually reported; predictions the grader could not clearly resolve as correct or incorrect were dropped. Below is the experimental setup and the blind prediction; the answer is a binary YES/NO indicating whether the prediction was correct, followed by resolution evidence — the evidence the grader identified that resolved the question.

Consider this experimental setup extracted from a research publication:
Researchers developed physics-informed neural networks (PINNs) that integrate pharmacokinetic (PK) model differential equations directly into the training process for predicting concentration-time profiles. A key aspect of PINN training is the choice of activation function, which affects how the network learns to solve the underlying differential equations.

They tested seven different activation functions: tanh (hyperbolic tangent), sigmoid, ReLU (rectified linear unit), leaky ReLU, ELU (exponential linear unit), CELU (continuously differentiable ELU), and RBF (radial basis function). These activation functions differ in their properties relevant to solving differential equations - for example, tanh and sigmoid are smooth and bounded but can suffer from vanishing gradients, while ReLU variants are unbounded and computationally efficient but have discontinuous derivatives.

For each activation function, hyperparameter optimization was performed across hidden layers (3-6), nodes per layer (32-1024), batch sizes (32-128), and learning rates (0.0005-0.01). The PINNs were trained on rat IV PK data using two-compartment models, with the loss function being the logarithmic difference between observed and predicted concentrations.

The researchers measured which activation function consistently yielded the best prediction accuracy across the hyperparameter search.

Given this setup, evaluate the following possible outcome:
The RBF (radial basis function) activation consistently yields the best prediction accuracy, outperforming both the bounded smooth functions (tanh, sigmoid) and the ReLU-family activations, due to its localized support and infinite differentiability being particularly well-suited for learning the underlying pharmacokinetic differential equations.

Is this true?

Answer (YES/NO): NO